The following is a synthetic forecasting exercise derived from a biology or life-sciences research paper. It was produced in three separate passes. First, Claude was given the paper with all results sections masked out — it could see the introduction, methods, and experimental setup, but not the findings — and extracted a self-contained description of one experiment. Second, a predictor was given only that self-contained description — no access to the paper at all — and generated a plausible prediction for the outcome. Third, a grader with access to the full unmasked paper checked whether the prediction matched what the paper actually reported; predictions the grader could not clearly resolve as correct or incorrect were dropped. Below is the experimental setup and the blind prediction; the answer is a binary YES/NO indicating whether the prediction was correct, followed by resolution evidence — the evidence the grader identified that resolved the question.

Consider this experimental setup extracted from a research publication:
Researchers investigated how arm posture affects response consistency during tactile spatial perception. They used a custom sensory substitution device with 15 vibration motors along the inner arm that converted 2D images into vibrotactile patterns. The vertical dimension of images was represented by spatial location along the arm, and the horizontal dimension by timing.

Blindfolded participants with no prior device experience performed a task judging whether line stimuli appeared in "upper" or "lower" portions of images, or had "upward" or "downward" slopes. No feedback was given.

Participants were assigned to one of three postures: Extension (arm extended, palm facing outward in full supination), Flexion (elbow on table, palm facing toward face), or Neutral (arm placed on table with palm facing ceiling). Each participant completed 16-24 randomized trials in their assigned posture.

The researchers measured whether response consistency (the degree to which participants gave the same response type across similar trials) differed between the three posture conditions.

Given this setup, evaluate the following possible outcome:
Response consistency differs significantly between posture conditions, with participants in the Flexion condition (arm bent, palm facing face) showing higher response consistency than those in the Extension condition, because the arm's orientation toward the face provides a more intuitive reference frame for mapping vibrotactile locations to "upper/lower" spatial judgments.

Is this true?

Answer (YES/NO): NO